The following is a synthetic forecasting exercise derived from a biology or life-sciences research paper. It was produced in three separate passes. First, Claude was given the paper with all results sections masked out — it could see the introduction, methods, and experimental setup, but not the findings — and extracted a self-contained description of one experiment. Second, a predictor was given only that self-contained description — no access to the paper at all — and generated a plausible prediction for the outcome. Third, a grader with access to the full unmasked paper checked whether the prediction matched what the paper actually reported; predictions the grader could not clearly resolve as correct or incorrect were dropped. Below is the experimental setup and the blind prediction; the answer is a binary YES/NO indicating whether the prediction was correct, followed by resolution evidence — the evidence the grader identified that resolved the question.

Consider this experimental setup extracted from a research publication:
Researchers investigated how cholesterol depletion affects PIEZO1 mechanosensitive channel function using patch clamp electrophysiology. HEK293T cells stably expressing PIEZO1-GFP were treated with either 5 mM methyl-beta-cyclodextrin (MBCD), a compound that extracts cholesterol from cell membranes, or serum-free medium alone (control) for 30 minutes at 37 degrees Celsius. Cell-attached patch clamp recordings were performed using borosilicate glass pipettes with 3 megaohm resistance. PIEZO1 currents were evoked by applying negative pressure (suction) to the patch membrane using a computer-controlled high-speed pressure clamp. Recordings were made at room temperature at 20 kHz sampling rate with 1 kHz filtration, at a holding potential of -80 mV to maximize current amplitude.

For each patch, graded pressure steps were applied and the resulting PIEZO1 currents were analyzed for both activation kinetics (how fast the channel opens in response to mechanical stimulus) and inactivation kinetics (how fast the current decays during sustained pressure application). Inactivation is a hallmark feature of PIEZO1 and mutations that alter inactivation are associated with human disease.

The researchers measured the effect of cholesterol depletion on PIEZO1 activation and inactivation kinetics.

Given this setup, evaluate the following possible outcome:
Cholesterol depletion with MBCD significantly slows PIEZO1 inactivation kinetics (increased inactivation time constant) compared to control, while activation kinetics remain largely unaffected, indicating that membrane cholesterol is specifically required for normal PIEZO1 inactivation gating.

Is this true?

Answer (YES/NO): NO